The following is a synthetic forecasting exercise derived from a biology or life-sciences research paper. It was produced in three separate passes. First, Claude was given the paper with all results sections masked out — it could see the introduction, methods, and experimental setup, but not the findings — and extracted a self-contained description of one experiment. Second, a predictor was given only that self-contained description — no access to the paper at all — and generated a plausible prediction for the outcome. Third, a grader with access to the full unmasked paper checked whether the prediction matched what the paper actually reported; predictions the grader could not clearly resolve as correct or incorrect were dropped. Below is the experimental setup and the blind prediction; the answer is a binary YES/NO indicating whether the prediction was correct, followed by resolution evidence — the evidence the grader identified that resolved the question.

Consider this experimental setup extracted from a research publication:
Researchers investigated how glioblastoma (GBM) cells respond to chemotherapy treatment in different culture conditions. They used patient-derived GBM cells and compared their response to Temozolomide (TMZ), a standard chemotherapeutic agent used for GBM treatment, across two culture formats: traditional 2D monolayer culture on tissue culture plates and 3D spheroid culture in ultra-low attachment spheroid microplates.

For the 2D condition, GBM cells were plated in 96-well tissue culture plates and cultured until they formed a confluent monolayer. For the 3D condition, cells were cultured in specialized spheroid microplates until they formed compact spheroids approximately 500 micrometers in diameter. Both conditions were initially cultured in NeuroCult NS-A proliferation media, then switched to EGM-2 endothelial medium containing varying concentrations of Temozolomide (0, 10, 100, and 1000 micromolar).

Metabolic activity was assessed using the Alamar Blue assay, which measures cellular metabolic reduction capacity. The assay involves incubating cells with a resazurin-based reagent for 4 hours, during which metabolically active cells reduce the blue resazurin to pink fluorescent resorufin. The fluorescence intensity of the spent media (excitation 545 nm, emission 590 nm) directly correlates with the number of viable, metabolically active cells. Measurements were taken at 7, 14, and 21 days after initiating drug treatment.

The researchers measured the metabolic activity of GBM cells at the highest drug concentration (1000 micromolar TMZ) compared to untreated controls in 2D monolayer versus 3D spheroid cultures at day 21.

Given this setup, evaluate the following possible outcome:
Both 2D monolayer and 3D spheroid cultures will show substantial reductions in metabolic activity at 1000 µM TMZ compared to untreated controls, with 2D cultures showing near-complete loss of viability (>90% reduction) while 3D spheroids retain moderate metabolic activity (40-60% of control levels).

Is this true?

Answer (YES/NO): NO